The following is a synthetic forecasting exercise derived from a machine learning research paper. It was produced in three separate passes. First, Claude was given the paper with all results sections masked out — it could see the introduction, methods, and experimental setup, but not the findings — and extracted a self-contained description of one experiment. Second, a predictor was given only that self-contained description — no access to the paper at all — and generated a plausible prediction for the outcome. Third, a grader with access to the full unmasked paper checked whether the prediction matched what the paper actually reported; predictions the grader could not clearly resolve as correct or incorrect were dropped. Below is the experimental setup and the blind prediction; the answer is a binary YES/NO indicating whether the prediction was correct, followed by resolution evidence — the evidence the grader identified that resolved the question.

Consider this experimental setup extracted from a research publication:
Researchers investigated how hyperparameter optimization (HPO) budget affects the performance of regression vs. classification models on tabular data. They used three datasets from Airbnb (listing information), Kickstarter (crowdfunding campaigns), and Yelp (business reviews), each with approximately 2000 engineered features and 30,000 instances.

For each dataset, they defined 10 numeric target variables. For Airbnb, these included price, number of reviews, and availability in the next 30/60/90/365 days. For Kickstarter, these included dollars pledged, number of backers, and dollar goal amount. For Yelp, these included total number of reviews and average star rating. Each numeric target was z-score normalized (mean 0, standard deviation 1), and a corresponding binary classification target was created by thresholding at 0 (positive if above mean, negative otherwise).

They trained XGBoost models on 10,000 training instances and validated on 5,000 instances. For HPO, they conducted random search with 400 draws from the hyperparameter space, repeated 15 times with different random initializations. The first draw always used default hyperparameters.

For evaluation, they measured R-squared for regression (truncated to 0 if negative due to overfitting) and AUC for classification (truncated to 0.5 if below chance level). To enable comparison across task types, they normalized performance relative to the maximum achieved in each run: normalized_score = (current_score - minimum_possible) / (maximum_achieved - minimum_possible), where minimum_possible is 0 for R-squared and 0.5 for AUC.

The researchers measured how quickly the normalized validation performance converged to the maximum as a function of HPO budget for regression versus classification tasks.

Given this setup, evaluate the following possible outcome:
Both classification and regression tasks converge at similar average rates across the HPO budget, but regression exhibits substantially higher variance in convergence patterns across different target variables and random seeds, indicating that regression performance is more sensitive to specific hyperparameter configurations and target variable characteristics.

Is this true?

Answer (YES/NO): NO